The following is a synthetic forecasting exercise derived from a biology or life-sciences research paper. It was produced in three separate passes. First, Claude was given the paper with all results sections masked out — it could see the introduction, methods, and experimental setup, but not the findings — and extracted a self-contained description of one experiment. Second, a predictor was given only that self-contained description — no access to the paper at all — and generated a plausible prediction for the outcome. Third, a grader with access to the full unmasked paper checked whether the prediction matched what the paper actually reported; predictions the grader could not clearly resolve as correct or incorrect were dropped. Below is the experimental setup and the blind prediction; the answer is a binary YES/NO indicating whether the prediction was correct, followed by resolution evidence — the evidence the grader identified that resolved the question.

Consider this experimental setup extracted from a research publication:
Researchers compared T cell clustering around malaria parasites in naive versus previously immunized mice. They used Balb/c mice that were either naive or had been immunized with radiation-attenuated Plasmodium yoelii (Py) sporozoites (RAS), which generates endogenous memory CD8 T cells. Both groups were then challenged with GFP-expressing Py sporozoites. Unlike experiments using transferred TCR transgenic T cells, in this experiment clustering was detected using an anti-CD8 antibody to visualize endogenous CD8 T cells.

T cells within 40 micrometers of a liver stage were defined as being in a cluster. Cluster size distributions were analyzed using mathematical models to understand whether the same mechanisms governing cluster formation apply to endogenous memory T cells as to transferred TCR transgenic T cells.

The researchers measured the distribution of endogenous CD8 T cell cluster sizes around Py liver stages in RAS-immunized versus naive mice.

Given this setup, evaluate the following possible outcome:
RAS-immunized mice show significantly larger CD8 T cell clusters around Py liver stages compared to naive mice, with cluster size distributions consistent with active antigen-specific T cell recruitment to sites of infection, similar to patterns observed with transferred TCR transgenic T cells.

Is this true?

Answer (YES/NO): YES